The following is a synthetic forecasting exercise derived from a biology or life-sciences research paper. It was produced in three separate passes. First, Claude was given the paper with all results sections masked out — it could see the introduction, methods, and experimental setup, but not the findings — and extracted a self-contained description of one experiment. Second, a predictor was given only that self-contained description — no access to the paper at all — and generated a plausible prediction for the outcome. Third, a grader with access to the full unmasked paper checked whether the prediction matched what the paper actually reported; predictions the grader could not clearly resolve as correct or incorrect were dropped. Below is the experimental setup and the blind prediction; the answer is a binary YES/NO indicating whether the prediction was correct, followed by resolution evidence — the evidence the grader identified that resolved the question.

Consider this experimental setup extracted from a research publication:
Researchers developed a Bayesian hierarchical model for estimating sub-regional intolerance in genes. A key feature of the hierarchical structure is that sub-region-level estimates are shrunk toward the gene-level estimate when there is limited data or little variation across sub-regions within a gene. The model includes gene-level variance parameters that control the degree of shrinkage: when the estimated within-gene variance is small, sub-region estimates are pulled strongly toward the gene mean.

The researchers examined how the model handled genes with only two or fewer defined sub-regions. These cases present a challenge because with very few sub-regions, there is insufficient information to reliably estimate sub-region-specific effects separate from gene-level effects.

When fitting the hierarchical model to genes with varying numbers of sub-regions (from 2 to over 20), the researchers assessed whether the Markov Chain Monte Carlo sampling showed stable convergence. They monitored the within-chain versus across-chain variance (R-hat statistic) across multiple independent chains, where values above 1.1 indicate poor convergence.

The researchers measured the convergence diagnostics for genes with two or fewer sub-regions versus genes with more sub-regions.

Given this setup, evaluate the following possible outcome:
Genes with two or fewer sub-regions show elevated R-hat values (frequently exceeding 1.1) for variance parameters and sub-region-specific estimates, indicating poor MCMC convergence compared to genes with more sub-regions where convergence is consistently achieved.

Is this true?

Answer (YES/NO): YES